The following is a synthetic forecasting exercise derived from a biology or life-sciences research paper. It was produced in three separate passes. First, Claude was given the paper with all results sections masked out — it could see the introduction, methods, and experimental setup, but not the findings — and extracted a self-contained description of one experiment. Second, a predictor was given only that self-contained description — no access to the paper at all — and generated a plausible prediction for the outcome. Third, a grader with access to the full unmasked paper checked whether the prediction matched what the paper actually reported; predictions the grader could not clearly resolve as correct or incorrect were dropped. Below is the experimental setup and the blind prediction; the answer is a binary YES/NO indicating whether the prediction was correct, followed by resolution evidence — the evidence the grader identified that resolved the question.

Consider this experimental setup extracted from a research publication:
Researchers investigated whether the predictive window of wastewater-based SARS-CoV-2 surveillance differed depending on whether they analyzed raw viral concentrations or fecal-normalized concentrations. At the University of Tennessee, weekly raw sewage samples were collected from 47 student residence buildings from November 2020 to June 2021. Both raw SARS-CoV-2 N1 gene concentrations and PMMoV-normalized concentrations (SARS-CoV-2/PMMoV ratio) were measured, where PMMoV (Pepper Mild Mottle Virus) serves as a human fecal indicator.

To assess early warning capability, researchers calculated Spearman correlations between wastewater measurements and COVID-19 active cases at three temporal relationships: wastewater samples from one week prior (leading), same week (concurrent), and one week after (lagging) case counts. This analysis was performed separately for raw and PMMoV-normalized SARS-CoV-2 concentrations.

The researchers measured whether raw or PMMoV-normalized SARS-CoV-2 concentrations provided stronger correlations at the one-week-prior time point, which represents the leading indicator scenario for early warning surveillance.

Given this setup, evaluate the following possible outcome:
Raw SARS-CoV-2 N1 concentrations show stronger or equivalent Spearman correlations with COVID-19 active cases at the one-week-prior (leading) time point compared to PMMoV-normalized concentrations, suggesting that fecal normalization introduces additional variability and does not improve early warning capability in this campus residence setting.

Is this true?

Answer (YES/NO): YES